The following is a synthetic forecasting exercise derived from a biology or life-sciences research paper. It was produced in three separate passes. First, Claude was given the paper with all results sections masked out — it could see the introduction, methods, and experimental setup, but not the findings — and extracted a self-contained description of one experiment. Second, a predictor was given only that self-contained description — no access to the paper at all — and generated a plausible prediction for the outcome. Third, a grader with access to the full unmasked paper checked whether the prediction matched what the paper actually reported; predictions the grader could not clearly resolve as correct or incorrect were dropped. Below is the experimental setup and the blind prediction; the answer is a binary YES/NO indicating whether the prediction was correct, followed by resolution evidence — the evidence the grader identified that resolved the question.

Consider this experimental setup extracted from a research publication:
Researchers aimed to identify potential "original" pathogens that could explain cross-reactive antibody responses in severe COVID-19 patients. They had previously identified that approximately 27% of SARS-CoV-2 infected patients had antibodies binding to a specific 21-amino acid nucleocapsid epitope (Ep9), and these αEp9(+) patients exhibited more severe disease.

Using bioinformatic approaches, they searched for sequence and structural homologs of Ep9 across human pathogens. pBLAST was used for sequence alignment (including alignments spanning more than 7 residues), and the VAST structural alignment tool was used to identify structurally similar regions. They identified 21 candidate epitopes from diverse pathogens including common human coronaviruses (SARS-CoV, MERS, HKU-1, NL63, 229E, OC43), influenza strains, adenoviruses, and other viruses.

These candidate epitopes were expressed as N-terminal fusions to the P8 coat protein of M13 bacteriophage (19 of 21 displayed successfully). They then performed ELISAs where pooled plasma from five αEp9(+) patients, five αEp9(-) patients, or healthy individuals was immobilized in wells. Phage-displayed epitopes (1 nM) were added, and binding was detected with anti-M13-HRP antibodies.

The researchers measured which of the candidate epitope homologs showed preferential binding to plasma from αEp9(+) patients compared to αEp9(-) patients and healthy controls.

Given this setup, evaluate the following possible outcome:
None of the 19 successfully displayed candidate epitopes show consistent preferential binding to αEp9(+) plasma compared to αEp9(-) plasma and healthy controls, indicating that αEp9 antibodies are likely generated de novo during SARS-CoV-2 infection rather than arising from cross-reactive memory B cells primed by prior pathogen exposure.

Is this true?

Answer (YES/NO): NO